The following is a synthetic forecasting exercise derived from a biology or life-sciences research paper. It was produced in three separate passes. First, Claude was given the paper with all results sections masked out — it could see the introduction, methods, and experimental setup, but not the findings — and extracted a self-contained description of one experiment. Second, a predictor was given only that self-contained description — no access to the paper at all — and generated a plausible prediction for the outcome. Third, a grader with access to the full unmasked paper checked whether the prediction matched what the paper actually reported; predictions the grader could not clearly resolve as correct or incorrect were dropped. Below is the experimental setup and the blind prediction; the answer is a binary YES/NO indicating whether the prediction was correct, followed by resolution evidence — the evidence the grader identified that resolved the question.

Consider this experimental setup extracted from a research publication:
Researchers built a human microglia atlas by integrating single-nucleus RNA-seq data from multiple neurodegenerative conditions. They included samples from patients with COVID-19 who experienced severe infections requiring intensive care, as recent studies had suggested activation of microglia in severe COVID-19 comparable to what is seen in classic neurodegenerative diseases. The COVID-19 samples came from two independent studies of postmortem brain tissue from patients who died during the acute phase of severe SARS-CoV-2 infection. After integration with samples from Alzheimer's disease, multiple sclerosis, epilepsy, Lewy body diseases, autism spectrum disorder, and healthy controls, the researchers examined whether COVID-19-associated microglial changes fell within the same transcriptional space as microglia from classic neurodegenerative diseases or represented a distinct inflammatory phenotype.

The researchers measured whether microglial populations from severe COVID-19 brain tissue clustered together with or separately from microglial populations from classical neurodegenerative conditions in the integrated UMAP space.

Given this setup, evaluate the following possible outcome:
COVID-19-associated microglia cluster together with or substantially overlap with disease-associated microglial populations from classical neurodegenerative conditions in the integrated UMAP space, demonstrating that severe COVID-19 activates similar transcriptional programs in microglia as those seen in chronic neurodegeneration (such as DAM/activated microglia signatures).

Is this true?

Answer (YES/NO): NO